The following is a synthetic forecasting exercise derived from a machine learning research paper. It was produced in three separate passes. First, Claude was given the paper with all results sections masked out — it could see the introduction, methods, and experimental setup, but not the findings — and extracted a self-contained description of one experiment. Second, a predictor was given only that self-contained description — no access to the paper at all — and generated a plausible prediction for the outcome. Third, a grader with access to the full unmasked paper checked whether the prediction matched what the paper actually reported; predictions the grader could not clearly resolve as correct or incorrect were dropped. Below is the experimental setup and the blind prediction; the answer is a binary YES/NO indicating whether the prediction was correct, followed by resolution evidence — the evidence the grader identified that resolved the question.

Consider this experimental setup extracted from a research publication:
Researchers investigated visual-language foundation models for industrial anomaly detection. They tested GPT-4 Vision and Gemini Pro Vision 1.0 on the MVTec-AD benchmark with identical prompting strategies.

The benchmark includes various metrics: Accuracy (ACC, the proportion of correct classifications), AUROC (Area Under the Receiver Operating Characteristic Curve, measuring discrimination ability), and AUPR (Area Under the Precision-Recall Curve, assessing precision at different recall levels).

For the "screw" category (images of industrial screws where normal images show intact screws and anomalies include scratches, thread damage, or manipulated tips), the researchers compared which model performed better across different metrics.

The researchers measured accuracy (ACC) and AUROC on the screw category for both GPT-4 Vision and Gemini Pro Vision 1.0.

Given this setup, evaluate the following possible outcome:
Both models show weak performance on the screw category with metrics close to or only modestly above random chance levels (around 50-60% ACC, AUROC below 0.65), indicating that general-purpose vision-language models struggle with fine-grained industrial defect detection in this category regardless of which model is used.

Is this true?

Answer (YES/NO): NO